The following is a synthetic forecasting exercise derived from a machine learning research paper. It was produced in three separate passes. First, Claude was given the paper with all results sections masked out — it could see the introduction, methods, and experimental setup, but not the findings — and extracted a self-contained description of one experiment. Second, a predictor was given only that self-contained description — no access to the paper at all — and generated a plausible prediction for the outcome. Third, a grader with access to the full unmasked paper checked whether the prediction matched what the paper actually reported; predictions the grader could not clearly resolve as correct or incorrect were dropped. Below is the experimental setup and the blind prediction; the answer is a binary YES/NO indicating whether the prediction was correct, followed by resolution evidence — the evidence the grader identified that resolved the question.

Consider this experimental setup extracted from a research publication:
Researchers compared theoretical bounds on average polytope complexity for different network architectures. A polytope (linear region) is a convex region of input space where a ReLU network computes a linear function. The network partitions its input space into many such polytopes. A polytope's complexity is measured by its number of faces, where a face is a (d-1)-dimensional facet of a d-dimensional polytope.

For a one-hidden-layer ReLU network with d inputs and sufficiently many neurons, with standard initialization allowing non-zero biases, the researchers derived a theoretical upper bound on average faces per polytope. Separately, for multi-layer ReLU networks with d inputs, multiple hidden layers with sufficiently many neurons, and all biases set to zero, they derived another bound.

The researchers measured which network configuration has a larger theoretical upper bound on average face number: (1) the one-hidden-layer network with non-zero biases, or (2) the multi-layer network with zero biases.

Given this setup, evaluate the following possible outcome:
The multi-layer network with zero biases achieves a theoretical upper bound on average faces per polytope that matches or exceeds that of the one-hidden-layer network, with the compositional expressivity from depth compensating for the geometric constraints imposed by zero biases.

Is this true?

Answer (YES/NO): YES